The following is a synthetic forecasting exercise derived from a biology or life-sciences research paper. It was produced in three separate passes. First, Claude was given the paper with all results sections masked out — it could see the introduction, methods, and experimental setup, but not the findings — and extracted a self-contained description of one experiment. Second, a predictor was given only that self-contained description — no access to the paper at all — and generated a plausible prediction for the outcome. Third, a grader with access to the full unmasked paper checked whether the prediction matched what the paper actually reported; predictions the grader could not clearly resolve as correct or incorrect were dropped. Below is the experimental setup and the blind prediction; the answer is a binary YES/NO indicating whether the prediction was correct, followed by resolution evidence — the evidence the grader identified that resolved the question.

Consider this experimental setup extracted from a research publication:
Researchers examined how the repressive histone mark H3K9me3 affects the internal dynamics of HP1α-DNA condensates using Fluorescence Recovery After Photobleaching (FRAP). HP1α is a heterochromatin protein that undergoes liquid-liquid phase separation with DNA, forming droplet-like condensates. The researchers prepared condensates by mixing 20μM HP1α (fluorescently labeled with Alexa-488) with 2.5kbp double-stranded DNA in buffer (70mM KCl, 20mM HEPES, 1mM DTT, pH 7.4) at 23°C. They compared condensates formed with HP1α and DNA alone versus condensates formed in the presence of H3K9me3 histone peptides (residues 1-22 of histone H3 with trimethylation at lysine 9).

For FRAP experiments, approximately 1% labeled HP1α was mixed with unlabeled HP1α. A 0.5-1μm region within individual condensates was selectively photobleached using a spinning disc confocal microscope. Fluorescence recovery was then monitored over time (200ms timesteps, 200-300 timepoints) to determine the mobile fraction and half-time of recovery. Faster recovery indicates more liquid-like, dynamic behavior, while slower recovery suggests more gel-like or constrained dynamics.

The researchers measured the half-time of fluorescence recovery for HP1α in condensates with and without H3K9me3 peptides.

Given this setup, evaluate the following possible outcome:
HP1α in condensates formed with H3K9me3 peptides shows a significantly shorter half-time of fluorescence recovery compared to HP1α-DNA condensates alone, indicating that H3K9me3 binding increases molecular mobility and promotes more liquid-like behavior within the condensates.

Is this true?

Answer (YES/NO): NO